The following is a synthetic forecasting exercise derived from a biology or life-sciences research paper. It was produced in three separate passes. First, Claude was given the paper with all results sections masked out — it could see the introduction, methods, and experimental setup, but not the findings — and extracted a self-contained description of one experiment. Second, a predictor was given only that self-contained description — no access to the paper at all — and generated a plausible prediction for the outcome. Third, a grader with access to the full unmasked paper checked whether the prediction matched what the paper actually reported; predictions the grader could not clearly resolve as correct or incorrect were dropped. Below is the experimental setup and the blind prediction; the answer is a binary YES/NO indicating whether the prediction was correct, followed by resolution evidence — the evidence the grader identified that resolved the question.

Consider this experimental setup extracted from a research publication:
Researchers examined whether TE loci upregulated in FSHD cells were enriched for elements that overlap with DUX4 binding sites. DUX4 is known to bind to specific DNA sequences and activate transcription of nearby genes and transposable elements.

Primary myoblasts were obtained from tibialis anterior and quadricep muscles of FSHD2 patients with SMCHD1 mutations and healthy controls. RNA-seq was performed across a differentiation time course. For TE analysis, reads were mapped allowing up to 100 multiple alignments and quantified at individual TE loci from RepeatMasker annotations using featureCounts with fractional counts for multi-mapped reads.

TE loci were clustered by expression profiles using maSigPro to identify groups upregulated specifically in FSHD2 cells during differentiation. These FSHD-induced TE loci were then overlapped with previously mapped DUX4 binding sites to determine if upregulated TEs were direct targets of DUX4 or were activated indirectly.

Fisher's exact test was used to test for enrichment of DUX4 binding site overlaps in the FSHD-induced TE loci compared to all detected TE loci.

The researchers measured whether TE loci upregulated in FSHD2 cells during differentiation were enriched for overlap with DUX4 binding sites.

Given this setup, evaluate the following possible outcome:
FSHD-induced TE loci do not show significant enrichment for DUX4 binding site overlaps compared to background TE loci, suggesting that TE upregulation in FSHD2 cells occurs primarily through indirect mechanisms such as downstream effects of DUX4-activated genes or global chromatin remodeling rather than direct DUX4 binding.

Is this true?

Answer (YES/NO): NO